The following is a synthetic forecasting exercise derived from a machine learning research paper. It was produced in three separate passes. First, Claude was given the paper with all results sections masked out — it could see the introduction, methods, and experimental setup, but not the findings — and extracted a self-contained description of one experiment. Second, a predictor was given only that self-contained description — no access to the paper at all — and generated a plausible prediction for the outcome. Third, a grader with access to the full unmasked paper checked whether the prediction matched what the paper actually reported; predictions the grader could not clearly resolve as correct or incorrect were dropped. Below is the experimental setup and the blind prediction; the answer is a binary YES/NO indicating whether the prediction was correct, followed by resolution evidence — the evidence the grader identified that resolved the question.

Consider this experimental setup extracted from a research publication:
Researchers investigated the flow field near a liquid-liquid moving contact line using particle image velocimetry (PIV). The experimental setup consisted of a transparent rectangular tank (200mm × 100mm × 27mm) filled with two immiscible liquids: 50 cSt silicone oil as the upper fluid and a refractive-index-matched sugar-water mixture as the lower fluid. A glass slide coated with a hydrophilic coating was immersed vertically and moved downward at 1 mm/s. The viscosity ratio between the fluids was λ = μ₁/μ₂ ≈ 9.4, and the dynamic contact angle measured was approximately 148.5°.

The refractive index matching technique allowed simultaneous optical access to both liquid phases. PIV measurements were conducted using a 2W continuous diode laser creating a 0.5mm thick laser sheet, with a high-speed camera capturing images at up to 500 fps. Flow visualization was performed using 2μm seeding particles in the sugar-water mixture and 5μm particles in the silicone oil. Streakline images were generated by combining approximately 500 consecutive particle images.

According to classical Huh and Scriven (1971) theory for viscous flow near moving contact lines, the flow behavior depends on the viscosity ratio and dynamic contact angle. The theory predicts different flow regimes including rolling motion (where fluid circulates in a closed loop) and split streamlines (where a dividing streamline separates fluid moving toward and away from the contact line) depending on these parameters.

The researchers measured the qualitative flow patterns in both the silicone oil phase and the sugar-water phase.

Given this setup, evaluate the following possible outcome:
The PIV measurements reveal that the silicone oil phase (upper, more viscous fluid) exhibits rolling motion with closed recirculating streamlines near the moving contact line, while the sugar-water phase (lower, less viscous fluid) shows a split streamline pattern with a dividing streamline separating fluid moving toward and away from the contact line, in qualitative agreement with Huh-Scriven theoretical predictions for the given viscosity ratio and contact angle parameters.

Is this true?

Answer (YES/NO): YES